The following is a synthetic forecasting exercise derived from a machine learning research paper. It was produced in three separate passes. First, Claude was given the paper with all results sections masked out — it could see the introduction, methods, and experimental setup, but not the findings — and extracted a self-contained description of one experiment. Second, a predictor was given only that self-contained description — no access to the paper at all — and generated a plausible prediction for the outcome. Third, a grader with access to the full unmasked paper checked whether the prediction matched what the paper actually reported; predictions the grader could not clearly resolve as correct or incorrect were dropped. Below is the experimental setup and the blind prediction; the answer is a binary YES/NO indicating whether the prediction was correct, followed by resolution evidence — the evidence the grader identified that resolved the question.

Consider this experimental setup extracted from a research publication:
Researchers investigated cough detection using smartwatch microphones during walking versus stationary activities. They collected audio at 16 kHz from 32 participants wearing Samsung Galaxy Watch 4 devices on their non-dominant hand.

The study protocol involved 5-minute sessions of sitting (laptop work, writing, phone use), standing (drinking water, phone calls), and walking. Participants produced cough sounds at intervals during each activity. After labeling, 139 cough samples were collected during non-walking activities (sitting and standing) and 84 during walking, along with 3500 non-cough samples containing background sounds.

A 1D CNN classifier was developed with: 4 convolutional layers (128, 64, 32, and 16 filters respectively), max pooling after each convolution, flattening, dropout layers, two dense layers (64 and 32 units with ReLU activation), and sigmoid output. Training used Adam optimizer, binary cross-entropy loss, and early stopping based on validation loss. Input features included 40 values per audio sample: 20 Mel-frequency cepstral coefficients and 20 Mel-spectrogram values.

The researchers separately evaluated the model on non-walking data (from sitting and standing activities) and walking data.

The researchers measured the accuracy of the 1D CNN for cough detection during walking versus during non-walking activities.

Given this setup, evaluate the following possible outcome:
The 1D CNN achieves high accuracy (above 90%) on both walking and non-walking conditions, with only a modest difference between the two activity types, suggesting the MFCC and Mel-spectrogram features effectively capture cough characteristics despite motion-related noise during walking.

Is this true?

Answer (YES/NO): YES